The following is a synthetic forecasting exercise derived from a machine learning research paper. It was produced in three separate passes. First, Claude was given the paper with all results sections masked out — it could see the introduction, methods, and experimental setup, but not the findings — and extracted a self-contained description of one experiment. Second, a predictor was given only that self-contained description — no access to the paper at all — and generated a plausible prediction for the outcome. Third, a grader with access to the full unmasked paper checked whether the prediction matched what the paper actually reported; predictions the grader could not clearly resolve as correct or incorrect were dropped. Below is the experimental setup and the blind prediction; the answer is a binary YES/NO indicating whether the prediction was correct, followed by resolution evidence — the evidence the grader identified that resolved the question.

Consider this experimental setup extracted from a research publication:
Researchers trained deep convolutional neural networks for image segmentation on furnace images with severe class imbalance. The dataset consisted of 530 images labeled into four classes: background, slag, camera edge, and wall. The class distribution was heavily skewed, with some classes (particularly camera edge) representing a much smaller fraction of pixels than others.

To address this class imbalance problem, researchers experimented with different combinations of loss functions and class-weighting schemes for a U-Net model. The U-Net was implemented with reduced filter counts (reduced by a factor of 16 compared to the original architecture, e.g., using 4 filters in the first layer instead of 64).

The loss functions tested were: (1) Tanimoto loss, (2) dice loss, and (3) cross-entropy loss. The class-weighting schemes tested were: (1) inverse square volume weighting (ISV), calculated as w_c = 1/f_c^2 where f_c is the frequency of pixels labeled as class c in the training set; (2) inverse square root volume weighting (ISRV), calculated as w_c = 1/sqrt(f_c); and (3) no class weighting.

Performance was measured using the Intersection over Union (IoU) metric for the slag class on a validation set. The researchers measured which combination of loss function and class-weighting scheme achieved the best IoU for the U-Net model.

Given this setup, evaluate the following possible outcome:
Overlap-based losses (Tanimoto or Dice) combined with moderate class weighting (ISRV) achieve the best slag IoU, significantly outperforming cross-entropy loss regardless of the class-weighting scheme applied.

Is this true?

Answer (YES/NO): NO